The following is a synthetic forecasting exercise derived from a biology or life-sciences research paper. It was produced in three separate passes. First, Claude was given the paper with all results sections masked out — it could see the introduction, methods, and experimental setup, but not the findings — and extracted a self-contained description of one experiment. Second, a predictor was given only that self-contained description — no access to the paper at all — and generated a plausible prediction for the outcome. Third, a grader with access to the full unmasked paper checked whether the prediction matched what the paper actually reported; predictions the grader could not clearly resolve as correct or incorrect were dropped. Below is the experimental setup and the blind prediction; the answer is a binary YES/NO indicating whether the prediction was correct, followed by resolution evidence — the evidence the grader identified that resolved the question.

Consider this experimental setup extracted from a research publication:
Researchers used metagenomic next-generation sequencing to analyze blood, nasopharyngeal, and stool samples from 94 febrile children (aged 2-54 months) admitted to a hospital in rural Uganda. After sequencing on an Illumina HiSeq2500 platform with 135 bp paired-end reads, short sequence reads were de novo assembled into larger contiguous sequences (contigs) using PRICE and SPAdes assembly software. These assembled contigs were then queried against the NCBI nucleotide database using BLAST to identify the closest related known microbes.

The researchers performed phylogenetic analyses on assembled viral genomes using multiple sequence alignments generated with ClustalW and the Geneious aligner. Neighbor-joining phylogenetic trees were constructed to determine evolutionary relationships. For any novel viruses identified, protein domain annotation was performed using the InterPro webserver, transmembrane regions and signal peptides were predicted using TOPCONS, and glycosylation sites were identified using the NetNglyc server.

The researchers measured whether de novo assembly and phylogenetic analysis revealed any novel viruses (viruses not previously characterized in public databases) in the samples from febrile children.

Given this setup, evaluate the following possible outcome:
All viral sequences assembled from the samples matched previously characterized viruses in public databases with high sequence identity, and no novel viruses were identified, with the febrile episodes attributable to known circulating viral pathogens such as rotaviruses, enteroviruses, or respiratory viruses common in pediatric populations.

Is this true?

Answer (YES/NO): NO